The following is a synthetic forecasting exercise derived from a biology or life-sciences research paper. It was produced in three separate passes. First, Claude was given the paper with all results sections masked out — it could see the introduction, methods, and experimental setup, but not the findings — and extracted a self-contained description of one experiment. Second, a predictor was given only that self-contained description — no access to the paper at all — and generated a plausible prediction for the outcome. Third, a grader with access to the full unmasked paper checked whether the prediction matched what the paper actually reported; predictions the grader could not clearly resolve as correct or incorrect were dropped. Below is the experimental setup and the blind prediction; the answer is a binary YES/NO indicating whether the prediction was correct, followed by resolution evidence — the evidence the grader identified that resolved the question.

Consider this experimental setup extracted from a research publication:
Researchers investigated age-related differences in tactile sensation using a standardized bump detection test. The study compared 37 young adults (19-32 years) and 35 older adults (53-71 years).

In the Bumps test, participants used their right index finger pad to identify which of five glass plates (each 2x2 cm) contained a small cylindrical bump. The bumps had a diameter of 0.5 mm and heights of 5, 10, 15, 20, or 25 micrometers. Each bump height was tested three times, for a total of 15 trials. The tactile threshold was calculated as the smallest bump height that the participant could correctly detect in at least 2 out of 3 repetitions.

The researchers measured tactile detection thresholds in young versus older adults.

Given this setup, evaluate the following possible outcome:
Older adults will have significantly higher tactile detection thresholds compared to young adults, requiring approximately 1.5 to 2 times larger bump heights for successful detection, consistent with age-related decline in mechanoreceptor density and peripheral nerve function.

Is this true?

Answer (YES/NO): YES